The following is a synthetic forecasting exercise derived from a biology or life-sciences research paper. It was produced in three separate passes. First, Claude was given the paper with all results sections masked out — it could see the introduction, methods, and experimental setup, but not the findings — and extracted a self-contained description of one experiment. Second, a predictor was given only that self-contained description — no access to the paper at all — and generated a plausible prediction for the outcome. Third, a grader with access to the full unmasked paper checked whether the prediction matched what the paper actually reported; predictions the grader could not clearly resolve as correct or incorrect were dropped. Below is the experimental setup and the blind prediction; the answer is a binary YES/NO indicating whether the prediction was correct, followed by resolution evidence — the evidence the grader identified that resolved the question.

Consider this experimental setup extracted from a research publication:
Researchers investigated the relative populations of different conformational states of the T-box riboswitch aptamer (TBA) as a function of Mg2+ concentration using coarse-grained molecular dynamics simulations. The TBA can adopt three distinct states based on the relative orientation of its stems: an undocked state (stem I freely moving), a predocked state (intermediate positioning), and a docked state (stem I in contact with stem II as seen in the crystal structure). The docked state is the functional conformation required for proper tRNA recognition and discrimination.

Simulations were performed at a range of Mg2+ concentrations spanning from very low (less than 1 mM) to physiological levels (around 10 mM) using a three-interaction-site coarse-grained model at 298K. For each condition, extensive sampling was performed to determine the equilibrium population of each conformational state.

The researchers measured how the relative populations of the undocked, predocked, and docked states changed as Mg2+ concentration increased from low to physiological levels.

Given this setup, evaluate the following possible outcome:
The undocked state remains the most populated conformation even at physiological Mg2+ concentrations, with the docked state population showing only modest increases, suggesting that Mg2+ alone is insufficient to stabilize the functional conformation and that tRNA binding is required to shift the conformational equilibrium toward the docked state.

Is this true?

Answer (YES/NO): YES